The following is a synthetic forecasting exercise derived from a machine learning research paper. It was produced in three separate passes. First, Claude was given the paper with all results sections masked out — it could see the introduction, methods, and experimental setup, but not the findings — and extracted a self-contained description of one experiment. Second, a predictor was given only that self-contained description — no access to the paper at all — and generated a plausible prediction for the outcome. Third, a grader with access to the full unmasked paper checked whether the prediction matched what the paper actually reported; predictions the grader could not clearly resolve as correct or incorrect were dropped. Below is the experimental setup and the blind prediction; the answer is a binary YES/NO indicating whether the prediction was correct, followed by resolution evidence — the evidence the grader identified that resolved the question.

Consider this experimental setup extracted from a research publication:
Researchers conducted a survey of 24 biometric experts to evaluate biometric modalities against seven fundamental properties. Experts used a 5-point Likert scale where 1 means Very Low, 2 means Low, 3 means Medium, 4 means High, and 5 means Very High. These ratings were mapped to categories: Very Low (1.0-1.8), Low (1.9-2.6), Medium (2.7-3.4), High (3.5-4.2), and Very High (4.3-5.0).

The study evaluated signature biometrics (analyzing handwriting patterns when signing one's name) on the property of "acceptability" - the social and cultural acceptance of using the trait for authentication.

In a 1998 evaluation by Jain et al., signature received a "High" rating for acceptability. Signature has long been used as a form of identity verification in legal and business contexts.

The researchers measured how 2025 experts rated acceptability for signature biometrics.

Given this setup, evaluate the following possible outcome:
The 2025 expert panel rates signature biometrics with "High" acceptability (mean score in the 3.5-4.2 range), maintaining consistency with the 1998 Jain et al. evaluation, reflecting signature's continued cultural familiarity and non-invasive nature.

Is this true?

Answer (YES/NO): NO